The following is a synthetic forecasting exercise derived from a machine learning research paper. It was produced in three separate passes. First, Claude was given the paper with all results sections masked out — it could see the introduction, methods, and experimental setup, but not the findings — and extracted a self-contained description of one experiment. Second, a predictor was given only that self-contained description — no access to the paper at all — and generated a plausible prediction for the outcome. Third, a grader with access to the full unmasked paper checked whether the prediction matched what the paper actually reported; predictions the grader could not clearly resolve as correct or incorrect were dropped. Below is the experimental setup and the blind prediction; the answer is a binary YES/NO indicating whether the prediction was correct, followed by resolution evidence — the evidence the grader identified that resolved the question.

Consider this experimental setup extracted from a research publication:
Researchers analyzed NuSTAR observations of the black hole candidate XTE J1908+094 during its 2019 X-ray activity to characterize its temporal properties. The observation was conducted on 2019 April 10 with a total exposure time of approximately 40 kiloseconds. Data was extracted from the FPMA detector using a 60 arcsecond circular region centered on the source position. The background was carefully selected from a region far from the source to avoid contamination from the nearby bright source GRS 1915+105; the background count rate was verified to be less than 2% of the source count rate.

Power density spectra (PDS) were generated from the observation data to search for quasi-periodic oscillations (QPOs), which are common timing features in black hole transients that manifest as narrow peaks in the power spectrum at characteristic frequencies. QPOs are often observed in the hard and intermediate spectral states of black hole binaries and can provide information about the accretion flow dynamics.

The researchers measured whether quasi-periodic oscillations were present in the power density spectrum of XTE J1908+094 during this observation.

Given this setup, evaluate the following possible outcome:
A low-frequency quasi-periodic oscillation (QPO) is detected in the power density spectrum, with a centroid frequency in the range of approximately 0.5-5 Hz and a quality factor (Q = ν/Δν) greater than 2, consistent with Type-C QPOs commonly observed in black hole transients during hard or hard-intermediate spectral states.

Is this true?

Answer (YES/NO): NO